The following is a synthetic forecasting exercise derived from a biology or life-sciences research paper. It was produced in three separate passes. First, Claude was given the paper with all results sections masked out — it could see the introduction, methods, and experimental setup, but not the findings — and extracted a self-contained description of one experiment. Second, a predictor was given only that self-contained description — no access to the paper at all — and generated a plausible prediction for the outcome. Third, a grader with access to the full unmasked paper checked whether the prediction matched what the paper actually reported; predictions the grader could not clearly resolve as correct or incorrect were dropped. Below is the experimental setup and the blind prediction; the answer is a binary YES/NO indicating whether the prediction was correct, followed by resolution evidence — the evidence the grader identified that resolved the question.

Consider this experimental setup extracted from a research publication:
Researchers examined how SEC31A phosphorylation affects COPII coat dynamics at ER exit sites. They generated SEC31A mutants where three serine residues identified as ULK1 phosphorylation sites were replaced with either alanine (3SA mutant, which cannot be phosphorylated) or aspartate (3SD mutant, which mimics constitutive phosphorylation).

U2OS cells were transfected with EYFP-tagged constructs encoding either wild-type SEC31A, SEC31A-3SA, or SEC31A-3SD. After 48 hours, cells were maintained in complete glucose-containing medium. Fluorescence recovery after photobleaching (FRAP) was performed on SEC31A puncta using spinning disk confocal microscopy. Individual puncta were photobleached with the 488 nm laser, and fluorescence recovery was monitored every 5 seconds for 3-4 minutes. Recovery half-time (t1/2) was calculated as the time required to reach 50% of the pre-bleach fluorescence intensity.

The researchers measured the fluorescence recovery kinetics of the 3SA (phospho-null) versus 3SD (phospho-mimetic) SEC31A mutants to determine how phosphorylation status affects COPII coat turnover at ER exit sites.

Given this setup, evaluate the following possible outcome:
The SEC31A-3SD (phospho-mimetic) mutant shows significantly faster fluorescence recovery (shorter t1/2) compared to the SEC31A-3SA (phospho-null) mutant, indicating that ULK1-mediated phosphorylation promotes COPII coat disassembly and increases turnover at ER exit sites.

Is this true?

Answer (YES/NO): NO